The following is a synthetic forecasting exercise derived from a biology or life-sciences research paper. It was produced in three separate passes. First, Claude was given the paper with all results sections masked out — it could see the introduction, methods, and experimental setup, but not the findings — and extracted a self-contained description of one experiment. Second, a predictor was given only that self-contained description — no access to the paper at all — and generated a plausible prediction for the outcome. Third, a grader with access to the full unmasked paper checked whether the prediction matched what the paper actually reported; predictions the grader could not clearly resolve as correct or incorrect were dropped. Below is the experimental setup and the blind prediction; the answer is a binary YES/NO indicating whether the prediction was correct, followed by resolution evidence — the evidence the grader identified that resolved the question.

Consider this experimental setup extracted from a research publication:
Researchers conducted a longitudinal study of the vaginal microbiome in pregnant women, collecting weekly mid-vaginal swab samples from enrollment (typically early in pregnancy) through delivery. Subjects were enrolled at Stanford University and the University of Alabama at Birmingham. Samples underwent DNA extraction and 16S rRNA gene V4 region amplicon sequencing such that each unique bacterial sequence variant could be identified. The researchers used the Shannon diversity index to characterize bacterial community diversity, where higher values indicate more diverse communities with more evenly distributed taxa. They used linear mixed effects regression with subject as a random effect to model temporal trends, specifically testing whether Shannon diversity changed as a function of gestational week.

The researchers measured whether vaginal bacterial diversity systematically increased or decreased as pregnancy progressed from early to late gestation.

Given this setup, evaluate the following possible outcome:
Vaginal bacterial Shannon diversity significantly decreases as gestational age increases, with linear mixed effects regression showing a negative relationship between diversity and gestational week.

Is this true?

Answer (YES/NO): NO